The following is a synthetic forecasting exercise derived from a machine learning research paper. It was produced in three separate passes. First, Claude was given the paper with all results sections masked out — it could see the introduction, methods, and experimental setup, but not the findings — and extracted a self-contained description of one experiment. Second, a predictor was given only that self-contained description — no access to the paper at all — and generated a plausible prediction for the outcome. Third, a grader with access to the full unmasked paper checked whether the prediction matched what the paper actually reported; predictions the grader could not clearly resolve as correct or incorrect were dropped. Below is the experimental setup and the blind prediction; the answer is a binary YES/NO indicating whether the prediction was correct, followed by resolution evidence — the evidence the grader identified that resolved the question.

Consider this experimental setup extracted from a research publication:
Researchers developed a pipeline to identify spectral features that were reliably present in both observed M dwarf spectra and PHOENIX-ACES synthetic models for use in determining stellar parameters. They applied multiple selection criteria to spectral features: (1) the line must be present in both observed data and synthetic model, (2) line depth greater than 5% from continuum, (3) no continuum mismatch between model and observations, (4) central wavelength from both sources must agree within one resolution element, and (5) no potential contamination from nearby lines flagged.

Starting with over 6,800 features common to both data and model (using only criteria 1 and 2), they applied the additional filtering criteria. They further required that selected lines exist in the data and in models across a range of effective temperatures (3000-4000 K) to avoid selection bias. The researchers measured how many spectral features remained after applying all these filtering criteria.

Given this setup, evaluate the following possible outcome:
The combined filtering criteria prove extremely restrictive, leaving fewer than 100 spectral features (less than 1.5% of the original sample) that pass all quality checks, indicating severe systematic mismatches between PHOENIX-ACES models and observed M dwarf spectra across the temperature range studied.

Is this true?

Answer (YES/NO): NO